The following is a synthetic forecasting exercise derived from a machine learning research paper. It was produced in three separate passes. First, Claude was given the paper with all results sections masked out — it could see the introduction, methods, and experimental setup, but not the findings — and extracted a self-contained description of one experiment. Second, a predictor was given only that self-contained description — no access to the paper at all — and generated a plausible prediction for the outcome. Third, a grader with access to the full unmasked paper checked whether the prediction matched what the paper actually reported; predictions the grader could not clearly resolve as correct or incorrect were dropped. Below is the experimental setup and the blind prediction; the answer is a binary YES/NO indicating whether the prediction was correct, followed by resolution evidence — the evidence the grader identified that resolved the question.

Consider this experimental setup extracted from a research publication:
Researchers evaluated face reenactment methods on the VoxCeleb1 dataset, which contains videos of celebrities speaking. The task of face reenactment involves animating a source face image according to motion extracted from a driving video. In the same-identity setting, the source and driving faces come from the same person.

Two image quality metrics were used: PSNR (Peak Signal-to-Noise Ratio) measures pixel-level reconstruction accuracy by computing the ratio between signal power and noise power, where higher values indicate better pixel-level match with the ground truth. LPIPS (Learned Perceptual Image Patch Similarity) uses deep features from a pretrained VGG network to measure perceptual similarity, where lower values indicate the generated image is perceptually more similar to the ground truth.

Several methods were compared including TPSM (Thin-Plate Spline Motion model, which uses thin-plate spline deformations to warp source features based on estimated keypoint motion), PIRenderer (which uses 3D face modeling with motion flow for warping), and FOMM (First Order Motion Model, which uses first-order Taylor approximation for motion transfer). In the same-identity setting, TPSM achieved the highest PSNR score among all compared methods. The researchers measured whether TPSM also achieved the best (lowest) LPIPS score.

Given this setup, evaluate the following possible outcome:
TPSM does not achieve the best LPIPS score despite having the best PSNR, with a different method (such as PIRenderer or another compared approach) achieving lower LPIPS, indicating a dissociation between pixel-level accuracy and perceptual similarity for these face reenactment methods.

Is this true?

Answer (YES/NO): YES